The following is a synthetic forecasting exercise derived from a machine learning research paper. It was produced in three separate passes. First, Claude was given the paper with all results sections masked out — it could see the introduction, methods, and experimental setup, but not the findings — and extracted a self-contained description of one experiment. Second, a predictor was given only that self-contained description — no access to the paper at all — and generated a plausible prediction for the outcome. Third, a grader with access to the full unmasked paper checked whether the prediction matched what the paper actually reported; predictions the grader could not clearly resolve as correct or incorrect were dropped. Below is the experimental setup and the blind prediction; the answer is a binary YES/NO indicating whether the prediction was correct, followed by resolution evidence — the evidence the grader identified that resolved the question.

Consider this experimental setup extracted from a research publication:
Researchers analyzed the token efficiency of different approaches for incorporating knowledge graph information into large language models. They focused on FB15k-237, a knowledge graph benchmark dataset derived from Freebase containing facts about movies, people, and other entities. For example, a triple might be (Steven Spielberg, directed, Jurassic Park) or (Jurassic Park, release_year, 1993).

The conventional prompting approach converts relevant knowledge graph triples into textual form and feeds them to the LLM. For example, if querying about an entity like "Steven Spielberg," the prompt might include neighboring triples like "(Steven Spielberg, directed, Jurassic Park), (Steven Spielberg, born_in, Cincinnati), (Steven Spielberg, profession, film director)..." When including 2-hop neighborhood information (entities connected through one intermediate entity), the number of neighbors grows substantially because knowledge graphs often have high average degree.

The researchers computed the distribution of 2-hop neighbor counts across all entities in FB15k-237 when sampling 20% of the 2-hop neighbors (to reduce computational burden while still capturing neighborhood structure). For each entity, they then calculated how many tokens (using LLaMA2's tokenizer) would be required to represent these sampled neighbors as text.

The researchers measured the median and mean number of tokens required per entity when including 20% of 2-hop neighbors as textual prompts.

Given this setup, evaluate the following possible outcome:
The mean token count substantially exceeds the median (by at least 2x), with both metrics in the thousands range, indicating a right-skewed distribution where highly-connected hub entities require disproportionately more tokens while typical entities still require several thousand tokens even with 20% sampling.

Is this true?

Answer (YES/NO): NO